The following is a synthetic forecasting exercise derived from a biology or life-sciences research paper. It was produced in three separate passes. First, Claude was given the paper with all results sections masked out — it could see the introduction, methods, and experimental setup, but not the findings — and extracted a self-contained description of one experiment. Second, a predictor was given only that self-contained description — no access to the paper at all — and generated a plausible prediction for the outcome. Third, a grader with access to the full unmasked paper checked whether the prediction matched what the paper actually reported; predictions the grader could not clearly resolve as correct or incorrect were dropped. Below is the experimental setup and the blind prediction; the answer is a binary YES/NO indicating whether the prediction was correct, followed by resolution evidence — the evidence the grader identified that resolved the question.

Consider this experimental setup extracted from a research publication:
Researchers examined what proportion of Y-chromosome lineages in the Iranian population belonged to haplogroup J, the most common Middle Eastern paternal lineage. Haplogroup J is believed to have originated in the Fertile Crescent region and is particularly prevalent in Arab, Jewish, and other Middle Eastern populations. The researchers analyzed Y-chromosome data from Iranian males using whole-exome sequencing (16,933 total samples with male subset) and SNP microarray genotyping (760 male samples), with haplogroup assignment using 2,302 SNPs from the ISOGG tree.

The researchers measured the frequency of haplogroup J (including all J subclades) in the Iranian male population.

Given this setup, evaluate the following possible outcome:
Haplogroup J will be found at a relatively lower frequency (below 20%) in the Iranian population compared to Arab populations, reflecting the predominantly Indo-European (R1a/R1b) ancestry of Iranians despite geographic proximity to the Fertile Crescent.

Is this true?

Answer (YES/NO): NO